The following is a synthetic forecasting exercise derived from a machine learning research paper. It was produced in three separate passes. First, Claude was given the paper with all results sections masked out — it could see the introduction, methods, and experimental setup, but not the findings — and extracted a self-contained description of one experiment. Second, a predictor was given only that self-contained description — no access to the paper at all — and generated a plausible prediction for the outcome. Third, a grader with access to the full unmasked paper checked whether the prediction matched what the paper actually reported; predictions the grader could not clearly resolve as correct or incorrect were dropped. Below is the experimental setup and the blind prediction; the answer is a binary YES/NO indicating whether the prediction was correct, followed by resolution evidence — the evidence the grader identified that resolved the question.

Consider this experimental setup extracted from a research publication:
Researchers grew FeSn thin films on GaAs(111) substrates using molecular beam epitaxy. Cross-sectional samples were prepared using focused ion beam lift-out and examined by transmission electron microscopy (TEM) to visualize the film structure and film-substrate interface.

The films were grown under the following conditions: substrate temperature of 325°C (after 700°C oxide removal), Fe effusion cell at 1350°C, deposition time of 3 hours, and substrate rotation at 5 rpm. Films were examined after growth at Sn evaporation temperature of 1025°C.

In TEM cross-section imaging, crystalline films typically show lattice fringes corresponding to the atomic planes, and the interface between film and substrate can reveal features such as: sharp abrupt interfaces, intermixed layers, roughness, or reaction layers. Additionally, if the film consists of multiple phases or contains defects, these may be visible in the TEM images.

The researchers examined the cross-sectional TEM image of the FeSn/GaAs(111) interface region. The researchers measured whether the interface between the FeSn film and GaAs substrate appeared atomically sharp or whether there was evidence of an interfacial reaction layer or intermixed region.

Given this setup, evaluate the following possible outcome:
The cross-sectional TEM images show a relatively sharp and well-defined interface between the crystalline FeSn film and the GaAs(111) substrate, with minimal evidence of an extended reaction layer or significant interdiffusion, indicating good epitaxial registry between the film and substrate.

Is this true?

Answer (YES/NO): NO